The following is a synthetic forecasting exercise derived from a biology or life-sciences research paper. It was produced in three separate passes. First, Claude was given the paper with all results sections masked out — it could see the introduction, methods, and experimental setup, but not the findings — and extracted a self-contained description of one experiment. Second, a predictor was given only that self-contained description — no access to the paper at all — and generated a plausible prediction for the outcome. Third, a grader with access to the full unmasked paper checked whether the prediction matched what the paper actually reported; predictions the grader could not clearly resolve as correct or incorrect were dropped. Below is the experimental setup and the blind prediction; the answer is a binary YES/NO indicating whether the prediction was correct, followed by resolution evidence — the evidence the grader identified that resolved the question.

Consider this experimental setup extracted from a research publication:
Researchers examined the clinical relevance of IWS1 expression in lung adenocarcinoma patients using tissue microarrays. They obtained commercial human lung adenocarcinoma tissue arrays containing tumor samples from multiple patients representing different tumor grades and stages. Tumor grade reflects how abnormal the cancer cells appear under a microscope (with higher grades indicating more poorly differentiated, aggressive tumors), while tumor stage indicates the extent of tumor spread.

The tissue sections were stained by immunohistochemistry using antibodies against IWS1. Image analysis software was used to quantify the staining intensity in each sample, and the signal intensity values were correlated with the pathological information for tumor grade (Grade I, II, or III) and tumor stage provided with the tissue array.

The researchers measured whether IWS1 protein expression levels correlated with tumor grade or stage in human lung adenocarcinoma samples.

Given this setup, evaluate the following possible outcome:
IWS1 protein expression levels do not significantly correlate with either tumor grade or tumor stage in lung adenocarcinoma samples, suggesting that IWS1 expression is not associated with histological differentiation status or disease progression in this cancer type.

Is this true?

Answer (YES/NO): NO